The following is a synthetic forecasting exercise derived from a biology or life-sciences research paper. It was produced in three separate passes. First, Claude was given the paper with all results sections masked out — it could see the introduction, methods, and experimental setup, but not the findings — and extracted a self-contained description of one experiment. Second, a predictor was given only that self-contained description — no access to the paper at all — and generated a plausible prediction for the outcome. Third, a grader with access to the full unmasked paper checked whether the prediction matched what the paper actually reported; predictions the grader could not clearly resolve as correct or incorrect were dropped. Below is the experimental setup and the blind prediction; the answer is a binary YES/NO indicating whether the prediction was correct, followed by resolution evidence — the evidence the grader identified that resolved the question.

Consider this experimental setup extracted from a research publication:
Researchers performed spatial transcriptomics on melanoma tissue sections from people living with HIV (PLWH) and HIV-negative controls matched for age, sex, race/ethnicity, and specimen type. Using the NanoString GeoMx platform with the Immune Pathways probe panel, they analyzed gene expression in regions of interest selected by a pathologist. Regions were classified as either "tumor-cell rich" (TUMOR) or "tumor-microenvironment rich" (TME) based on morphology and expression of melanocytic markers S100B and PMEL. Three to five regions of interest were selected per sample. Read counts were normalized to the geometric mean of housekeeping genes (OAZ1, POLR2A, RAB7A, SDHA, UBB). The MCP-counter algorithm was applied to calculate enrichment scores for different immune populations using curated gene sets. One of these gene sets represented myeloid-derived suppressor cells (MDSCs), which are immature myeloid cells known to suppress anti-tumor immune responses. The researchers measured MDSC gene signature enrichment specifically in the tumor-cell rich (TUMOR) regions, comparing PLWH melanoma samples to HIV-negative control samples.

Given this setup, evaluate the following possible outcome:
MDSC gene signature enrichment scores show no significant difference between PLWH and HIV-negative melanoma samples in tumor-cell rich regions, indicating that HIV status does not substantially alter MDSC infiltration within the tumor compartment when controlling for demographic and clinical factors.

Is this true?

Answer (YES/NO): NO